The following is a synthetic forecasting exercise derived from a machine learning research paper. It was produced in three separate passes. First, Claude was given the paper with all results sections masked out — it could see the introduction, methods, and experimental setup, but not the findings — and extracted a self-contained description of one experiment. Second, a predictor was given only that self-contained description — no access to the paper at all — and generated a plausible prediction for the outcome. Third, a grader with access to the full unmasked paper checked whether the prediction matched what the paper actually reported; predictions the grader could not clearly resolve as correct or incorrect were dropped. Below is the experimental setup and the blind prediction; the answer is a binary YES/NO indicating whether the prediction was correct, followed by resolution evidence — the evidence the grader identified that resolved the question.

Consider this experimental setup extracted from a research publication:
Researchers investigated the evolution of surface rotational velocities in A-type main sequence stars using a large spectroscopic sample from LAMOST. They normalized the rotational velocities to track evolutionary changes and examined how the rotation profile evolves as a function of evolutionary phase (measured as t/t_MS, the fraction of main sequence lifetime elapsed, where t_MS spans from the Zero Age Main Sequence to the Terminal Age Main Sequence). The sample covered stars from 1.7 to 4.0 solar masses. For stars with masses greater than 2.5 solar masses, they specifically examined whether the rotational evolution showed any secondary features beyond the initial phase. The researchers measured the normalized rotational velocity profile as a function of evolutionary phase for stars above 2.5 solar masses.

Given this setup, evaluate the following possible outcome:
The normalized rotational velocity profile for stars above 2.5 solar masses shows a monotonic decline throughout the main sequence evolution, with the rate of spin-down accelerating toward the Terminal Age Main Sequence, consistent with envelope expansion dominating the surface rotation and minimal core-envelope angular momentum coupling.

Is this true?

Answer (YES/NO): NO